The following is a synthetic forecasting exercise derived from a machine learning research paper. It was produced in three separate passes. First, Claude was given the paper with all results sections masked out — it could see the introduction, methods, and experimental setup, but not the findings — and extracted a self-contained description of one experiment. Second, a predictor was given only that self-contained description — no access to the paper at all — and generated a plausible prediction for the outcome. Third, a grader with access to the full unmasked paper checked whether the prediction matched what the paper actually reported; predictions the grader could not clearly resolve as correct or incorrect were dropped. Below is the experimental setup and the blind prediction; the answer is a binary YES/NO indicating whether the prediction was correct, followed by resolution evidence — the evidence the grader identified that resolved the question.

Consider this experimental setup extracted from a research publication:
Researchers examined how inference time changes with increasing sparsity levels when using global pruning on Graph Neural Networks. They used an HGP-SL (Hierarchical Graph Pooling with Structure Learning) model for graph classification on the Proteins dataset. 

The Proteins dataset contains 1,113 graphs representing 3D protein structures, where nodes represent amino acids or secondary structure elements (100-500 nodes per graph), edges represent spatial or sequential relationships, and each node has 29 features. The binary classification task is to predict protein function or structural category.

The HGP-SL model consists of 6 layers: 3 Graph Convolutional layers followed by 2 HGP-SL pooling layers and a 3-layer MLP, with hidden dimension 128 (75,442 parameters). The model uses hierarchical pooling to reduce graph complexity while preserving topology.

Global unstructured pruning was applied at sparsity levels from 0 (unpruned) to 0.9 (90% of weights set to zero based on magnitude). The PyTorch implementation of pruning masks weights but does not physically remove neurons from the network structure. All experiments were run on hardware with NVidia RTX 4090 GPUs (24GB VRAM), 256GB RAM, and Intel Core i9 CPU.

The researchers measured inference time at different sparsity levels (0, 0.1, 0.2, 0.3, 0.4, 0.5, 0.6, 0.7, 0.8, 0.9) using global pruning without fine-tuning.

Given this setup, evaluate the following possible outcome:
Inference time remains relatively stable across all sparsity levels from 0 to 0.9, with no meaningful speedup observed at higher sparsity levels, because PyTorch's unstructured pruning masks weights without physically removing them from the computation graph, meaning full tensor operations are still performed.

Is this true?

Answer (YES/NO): YES